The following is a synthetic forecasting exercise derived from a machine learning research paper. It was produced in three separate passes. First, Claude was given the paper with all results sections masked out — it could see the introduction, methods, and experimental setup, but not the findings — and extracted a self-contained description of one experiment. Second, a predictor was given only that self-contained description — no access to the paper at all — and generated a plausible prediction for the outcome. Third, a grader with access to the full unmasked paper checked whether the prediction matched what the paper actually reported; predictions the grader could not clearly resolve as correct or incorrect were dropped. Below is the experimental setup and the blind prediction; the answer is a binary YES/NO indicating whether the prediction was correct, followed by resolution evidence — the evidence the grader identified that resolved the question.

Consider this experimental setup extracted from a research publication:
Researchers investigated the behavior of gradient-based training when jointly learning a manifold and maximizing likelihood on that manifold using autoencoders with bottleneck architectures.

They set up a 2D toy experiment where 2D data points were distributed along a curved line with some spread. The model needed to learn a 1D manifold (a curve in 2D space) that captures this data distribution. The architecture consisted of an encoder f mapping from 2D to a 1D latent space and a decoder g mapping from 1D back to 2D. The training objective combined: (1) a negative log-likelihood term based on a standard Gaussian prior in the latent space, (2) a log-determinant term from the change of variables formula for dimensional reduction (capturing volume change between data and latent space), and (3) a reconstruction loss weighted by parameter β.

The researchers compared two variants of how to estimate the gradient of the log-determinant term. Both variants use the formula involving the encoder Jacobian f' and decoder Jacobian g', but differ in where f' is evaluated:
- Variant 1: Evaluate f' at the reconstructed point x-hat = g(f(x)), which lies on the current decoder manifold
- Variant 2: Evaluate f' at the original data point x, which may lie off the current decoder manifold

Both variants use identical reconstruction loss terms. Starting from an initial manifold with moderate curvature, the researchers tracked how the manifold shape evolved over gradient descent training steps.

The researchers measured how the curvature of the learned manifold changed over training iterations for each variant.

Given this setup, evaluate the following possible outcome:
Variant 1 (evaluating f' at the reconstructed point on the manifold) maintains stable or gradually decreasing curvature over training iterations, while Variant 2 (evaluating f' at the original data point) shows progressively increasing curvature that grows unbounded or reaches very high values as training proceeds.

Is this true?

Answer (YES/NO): NO